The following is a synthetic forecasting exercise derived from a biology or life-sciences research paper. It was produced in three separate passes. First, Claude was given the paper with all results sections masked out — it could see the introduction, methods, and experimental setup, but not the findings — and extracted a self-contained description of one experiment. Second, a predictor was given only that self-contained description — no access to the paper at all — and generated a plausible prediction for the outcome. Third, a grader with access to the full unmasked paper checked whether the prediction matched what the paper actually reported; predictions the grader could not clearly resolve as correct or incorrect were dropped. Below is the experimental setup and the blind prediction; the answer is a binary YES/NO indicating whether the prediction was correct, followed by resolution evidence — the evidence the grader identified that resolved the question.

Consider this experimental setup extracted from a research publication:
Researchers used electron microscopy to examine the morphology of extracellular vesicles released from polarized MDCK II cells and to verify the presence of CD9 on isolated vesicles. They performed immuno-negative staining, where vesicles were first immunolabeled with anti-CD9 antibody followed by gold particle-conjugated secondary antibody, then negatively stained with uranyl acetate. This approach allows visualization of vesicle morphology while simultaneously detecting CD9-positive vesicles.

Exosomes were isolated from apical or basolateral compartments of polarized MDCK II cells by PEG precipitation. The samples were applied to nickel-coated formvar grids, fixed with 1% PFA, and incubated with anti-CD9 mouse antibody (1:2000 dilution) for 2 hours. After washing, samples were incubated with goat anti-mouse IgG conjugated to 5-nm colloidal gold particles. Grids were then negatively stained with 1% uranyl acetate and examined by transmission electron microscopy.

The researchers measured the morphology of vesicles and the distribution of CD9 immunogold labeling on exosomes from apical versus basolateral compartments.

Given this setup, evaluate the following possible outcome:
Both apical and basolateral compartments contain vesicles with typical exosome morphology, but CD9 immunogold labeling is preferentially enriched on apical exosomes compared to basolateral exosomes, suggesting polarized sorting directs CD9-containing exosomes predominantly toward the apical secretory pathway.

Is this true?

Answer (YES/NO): NO